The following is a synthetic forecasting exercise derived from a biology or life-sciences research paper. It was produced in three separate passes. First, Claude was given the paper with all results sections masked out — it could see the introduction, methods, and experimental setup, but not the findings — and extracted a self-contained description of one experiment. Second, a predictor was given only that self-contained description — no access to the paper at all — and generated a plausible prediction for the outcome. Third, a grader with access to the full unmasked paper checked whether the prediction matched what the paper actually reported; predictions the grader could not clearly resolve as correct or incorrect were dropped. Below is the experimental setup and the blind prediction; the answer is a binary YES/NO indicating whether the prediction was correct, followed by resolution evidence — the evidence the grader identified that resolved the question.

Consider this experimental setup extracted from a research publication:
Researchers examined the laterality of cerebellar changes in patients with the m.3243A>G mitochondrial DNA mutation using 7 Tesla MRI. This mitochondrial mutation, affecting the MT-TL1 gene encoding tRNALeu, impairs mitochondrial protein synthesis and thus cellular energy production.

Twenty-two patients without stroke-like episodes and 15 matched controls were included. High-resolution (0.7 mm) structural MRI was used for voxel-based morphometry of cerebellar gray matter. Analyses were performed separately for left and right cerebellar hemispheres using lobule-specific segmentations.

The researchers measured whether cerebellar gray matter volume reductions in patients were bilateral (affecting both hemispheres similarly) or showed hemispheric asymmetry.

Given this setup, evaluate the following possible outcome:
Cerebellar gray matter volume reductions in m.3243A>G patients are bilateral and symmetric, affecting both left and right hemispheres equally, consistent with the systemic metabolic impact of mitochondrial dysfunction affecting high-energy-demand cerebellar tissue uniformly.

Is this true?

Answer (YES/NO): YES